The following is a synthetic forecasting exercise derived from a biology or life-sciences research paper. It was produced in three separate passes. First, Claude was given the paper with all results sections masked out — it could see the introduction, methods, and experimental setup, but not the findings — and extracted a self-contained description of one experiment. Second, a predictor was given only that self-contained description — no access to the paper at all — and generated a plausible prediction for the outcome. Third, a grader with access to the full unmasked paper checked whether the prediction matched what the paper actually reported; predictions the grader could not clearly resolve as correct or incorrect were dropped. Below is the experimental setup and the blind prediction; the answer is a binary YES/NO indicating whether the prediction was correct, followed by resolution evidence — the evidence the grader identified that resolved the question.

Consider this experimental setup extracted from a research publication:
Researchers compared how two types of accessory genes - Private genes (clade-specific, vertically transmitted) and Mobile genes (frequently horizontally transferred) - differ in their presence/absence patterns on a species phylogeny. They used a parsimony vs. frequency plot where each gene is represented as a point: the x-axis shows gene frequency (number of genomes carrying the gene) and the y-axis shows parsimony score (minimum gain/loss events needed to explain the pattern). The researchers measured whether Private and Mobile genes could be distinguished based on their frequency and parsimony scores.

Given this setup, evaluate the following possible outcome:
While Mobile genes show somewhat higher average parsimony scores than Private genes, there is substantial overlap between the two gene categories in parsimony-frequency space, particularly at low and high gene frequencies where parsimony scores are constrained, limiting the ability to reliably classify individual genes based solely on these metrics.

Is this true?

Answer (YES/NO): YES